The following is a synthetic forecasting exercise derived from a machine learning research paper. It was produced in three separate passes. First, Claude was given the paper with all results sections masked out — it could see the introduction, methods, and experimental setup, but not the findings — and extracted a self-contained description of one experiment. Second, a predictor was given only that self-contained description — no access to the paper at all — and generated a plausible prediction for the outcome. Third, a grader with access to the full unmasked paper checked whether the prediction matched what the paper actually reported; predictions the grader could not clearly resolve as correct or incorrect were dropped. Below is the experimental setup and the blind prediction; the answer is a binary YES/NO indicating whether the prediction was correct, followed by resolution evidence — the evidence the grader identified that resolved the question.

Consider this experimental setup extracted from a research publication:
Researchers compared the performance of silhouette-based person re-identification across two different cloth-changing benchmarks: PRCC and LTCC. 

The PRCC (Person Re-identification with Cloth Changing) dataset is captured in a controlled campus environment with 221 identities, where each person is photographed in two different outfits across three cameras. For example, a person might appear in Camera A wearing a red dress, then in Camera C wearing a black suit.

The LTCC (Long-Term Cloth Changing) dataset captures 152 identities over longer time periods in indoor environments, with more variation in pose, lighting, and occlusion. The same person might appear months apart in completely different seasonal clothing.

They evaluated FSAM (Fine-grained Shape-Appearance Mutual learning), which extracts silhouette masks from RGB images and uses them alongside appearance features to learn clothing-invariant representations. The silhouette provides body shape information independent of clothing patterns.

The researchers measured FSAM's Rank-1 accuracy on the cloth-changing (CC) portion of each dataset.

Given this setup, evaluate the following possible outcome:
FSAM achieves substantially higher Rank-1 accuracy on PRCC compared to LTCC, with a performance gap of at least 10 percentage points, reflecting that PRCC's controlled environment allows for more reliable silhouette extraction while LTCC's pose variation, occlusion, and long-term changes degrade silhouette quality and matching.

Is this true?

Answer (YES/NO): YES